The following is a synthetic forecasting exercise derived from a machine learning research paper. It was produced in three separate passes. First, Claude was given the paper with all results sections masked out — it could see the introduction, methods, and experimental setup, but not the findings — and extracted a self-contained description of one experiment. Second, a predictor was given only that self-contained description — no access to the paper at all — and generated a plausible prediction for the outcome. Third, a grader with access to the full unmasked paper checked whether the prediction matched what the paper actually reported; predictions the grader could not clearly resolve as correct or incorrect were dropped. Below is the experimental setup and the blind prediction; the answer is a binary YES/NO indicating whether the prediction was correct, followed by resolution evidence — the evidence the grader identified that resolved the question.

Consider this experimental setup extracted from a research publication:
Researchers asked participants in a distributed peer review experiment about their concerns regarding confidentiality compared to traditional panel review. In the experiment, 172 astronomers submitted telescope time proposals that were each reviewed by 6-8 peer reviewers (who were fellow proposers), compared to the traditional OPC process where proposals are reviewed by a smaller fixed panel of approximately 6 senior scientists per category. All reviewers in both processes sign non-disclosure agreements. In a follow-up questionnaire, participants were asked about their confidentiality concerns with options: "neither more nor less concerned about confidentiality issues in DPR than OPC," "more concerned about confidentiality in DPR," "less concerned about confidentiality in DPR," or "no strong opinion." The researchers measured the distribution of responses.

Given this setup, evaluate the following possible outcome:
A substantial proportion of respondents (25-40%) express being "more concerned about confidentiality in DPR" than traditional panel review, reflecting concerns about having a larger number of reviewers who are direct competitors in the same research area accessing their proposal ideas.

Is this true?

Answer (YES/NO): YES